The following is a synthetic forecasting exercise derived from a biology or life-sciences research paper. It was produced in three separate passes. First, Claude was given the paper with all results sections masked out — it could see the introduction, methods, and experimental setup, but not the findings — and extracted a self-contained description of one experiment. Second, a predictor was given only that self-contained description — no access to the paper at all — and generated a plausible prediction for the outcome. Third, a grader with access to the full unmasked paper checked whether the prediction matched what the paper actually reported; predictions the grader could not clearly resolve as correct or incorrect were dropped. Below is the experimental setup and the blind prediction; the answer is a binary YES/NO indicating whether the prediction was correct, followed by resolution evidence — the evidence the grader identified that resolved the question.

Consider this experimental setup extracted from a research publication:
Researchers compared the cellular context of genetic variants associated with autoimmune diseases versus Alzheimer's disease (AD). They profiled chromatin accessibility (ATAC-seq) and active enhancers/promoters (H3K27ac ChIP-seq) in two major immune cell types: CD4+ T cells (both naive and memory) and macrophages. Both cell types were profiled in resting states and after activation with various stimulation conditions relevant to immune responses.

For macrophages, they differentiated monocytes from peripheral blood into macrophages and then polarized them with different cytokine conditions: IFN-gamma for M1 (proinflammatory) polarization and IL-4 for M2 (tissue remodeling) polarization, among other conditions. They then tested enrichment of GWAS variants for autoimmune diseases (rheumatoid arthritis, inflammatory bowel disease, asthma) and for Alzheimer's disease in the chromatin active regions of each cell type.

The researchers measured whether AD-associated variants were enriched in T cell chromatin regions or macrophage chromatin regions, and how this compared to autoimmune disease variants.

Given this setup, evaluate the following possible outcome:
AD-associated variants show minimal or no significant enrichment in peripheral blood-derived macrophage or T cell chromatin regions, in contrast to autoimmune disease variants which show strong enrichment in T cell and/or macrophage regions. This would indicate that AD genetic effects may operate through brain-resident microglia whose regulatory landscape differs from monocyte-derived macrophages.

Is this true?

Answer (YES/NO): NO